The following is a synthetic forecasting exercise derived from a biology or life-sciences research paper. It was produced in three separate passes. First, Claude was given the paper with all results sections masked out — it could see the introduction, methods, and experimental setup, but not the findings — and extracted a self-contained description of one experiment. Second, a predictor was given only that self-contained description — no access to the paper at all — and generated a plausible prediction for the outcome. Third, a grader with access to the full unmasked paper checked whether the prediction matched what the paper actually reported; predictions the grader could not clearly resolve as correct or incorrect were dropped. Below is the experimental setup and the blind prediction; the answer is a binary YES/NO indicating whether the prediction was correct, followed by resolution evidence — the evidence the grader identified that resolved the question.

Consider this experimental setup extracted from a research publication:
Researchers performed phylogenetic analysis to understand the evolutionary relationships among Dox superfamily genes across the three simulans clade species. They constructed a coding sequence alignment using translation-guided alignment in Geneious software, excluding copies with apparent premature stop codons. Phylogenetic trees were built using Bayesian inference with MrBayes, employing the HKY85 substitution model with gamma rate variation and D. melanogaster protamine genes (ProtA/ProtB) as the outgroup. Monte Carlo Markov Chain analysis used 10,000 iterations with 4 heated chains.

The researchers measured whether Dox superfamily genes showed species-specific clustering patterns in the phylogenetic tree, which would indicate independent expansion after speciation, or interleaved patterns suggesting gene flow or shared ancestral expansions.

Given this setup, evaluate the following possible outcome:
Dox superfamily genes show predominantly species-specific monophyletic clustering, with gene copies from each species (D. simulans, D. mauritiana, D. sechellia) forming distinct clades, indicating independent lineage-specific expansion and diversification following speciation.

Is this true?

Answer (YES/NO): YES